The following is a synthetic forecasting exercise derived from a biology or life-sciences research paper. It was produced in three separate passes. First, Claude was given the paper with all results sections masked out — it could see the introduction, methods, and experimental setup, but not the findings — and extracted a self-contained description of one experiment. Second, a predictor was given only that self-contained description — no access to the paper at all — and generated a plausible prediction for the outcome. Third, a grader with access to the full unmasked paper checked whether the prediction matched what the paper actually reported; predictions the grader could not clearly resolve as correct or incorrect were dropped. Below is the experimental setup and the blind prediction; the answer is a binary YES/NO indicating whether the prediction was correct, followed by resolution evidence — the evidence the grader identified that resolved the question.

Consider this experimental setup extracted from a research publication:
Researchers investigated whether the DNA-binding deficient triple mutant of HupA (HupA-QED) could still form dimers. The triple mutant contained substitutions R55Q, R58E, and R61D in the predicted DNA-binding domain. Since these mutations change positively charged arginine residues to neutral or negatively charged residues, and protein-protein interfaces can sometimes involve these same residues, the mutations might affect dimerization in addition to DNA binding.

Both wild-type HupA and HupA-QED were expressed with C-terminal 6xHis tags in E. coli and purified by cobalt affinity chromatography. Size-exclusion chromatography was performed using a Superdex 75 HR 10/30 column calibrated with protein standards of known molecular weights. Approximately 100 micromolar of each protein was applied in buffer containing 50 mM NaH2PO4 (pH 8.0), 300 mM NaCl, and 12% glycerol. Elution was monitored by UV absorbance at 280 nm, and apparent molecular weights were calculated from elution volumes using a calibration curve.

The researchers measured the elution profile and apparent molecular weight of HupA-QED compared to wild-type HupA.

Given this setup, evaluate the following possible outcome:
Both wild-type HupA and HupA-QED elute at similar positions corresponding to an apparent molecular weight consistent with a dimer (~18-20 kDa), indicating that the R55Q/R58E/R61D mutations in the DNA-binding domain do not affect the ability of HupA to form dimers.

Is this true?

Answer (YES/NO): NO